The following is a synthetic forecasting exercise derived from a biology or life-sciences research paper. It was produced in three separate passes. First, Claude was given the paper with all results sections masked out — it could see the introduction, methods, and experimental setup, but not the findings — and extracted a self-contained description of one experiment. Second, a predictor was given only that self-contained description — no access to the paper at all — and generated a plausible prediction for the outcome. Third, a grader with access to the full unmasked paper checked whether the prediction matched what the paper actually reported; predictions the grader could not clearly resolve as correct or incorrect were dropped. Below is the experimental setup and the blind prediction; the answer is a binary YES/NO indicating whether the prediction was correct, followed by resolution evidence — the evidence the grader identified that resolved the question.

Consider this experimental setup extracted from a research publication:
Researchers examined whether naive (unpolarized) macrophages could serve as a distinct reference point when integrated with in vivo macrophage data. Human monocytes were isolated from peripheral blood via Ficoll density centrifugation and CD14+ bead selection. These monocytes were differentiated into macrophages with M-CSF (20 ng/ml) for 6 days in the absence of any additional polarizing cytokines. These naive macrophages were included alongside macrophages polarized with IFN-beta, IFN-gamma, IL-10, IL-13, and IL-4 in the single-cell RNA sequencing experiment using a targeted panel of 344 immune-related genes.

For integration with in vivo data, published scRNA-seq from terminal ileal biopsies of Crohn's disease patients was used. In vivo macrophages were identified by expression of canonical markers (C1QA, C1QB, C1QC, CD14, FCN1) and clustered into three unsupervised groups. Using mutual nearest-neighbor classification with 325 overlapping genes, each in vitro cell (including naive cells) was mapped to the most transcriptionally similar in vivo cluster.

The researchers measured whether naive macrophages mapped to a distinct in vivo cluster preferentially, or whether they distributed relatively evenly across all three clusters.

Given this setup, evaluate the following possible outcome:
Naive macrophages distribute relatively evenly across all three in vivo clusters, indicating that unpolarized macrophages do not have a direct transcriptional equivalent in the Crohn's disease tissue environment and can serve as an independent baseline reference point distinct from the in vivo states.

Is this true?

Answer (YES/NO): NO